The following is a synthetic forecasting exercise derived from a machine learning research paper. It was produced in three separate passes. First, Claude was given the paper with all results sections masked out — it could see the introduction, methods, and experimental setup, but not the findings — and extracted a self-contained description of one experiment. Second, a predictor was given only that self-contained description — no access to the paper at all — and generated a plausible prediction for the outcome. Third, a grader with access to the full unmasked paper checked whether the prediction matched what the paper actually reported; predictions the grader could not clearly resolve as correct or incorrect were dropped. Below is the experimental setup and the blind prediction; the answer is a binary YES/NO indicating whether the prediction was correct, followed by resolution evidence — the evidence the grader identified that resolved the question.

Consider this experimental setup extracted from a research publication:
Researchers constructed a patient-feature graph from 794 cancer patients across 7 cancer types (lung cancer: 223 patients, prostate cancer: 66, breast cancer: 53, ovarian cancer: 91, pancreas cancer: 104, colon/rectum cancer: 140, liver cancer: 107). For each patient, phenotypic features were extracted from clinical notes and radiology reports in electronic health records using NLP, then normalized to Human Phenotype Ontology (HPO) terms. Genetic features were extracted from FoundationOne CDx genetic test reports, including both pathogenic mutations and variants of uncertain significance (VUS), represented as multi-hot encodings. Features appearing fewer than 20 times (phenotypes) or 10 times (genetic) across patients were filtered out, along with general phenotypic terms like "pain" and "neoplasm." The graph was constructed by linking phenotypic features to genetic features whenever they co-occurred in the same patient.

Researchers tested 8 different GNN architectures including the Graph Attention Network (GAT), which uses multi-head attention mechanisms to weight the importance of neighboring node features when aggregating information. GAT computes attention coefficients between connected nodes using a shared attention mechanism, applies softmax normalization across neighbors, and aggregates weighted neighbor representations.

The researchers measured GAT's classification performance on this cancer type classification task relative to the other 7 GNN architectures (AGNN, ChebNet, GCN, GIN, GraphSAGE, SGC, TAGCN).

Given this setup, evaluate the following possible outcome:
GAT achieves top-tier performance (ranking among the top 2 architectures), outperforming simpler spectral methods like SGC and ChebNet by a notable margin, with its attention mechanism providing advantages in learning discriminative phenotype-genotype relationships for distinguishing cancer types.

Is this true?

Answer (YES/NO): NO